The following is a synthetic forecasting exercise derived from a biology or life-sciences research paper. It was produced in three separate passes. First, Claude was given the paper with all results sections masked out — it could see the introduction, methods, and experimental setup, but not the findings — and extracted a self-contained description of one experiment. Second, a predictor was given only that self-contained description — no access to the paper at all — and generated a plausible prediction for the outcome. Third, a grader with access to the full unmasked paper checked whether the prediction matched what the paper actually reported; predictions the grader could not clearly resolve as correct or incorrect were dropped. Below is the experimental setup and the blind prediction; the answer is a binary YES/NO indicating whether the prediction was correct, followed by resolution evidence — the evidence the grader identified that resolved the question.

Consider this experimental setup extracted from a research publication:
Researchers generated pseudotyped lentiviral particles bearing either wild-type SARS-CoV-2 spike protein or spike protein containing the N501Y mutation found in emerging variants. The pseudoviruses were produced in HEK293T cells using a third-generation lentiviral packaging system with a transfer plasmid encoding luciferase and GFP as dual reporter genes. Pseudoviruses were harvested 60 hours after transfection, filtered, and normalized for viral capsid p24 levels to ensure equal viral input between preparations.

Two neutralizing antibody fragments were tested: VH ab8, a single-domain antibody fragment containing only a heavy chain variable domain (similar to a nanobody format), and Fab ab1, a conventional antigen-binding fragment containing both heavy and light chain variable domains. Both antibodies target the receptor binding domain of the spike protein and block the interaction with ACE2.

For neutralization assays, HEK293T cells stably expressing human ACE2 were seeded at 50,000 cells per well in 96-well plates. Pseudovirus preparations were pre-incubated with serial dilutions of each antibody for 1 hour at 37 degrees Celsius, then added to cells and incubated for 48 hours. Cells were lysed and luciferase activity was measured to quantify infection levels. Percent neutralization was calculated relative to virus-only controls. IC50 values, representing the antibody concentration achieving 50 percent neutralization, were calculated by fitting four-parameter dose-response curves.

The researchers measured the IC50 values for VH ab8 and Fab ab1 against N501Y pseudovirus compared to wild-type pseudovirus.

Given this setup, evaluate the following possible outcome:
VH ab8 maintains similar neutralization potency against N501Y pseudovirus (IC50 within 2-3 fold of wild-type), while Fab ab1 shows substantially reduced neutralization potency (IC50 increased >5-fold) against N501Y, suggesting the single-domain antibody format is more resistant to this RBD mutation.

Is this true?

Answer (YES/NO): NO